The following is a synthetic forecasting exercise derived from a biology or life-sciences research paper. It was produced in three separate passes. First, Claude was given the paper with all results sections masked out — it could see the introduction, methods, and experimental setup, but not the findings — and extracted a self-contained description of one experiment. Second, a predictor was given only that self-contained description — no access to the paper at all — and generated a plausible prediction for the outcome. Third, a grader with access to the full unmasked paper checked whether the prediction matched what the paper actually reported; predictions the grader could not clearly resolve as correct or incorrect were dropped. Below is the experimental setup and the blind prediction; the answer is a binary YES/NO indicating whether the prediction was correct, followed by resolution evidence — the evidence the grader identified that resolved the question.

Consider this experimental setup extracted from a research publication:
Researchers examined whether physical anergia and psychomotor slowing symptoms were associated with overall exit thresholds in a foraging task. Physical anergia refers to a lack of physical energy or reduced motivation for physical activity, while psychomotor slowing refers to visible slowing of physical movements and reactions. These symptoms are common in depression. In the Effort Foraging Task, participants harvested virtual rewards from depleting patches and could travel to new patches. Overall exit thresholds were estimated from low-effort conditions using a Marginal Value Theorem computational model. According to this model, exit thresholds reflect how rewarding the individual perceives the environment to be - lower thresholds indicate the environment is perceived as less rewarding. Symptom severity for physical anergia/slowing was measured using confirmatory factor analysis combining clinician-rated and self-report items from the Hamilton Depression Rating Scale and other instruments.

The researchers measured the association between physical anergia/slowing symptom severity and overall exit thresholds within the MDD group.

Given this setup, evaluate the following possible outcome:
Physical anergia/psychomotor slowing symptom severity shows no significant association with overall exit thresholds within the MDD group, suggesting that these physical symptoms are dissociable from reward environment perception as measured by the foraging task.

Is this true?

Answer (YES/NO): NO